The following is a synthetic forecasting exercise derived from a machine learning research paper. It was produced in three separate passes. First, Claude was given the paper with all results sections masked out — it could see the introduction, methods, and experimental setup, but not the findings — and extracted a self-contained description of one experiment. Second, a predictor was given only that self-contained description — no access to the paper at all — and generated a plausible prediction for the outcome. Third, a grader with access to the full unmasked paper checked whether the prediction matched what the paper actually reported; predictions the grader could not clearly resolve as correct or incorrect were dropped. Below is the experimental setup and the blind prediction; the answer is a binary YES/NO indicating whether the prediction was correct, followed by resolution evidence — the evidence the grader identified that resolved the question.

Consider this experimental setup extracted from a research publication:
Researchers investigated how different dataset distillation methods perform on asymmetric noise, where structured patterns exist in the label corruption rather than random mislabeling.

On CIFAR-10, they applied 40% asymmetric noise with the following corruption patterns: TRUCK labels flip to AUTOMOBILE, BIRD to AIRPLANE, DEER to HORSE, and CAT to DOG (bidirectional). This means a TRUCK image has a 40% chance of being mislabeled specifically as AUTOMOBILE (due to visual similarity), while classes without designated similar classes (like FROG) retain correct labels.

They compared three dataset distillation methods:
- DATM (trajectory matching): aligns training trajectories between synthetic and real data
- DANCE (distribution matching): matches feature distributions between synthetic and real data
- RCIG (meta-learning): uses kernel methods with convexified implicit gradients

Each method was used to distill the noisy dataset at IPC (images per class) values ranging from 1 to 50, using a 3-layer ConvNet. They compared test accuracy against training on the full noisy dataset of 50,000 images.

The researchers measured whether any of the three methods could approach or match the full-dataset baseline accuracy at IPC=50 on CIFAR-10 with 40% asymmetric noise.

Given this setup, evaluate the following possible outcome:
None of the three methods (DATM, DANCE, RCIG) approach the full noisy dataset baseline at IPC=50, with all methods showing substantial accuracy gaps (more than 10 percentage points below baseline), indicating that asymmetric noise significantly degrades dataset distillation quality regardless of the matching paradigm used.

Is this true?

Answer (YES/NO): NO